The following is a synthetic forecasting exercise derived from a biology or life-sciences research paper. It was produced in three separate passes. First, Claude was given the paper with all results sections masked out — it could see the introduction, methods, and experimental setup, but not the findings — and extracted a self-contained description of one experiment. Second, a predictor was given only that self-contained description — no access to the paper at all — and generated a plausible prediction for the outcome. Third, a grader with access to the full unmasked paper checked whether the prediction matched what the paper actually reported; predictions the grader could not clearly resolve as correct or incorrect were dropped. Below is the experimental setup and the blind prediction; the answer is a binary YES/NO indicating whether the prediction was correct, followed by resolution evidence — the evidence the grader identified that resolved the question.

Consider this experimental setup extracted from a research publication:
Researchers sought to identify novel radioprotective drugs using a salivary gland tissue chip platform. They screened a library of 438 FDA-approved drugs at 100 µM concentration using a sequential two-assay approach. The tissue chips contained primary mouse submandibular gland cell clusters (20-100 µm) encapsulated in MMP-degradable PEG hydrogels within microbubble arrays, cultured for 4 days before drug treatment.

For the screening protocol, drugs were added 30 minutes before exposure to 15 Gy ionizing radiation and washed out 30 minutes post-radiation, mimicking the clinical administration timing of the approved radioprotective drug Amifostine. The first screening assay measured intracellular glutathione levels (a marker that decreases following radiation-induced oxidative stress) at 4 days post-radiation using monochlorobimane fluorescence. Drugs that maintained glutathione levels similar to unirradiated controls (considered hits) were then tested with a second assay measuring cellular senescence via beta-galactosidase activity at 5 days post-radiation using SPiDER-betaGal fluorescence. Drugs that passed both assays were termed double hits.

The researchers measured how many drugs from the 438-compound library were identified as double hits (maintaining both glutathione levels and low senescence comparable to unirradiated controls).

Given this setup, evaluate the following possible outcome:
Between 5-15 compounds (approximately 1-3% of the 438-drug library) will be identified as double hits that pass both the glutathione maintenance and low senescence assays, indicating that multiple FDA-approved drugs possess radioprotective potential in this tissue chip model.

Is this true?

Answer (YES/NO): NO